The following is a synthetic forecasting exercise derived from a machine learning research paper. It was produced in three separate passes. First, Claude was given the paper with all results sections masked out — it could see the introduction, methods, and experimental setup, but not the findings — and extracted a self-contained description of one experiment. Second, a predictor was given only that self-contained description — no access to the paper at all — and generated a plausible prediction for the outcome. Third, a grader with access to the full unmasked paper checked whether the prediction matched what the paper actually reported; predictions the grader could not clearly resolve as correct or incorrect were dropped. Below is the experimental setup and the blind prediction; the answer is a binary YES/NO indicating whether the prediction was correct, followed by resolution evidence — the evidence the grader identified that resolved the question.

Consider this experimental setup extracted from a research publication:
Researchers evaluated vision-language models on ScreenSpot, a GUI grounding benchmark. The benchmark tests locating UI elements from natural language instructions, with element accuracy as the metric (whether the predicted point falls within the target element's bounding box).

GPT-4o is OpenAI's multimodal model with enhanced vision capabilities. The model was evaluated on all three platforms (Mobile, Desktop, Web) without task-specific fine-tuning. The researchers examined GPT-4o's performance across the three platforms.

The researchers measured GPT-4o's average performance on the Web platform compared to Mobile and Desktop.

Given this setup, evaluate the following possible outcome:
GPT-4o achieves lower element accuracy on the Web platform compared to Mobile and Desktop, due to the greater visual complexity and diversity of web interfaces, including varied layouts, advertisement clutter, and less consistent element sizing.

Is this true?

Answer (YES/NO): YES